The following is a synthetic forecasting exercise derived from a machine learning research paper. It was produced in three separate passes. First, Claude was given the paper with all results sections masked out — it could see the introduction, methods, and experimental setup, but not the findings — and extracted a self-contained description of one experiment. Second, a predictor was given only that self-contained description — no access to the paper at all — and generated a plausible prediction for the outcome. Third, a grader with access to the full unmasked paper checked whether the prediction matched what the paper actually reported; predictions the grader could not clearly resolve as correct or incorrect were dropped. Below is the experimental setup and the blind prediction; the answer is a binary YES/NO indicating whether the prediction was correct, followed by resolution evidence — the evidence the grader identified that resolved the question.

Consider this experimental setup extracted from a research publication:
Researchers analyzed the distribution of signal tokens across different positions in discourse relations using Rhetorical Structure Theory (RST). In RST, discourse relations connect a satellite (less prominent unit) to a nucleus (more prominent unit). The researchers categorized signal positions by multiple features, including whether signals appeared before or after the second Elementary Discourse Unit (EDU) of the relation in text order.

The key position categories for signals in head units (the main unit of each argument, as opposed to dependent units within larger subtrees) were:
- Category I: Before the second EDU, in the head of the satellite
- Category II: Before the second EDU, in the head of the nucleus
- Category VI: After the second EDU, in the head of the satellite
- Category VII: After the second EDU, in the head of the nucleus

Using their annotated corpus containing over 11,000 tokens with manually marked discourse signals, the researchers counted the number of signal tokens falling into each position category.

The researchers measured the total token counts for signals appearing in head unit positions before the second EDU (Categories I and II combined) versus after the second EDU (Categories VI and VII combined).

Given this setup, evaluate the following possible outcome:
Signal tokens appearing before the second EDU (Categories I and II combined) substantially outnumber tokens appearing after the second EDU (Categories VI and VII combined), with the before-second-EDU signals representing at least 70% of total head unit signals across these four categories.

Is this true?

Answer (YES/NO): NO